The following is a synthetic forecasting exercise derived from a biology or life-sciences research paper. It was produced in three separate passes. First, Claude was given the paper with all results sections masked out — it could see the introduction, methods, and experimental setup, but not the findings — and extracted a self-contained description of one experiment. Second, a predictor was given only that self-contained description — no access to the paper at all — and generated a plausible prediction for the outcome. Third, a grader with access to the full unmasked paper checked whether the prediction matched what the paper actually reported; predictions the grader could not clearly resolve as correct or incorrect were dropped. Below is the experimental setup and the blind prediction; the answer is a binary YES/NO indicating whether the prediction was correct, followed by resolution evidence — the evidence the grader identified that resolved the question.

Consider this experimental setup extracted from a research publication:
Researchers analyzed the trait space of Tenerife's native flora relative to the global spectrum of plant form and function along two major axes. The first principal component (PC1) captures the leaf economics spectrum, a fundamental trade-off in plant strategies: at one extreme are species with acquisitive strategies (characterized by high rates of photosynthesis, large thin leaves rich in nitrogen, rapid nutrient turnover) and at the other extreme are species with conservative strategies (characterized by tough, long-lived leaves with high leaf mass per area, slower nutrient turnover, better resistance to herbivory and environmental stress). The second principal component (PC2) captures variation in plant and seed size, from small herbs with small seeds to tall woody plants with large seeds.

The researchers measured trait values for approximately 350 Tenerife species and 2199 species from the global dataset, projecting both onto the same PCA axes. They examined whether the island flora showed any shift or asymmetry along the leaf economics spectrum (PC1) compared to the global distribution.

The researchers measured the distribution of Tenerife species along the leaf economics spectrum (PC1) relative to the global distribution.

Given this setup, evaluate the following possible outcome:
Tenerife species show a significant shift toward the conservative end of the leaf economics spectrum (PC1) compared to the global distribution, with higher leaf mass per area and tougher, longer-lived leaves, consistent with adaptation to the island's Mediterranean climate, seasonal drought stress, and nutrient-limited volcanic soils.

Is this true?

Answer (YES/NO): NO